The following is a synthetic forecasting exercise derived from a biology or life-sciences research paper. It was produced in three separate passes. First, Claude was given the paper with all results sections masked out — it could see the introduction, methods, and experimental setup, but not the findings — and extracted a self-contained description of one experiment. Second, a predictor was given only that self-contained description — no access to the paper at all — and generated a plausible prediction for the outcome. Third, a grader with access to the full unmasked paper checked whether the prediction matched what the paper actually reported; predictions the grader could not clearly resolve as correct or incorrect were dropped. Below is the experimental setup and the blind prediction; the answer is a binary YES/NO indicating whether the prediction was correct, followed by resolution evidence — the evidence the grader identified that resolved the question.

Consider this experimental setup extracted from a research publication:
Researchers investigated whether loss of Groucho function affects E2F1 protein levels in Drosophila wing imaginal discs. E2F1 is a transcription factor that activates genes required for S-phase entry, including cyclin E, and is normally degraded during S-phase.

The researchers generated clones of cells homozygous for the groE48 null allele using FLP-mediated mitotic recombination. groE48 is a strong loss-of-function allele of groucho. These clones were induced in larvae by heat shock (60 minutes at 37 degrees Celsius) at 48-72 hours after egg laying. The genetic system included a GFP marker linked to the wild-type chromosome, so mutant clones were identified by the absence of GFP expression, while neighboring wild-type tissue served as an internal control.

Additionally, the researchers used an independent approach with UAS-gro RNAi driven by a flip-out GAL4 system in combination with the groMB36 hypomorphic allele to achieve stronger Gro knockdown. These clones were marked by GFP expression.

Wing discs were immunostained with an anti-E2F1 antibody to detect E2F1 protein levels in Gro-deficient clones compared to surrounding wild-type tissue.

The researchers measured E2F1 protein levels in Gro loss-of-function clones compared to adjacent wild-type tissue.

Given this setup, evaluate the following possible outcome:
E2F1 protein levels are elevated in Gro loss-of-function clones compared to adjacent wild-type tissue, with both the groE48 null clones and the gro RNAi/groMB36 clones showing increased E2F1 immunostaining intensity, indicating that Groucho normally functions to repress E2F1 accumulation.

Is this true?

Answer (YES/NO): YES